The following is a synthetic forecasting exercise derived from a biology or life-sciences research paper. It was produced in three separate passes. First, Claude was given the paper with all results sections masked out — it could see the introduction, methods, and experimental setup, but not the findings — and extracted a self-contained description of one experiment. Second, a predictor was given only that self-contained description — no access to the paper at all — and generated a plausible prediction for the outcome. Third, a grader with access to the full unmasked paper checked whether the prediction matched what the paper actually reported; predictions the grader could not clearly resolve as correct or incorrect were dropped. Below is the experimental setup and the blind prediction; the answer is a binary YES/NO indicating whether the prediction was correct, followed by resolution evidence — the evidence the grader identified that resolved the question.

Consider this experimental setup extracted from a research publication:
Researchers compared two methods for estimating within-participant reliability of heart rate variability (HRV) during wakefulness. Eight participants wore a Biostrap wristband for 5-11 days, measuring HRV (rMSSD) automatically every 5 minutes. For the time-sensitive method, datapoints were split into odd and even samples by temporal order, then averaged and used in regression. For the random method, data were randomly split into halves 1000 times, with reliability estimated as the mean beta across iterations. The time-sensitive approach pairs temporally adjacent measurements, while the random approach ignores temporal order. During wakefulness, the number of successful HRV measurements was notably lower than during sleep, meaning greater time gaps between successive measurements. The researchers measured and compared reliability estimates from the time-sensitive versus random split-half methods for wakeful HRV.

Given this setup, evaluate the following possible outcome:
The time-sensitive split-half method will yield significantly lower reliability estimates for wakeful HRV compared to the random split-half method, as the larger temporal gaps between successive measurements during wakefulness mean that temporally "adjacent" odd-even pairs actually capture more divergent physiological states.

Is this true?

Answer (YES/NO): YES